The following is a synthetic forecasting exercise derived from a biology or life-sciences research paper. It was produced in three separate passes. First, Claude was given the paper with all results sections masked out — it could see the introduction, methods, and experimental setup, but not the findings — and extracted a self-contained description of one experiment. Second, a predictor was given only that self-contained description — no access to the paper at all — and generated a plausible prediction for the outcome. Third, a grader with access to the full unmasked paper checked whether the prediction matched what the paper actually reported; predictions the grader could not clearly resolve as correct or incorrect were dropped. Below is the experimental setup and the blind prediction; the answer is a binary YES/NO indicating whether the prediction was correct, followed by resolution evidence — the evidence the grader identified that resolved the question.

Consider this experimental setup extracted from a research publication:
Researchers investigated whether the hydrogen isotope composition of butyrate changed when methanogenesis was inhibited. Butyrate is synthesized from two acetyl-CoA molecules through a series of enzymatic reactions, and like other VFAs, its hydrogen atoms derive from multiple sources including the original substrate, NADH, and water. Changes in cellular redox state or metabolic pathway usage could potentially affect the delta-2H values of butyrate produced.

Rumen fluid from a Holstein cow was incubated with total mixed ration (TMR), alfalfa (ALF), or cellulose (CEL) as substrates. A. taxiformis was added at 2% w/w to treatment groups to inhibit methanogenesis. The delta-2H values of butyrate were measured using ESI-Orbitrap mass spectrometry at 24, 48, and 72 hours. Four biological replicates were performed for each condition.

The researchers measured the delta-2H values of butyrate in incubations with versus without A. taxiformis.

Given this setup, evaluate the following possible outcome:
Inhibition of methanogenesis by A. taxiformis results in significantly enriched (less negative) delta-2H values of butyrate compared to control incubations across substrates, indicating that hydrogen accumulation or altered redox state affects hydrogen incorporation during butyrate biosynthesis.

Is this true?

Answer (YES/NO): NO